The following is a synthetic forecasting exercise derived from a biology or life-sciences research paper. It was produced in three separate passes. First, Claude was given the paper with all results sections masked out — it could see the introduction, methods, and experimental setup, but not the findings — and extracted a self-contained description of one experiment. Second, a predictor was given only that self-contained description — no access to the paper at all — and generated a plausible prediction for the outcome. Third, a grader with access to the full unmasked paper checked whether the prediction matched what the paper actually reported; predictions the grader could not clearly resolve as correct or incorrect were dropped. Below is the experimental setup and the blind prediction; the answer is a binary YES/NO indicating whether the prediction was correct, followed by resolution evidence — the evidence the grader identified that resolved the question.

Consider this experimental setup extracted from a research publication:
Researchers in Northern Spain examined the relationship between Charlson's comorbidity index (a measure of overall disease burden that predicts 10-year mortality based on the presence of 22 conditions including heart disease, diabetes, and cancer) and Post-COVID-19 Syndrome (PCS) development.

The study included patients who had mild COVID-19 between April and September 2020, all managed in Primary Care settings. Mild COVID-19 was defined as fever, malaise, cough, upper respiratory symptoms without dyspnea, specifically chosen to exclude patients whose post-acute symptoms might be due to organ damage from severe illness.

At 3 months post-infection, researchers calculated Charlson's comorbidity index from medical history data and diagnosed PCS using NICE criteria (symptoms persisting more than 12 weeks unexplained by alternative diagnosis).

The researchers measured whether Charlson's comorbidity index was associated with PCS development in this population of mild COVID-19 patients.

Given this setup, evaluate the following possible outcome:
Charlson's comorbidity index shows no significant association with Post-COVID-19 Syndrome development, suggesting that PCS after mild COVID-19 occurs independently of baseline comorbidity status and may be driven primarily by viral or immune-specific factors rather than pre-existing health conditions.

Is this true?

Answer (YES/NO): YES